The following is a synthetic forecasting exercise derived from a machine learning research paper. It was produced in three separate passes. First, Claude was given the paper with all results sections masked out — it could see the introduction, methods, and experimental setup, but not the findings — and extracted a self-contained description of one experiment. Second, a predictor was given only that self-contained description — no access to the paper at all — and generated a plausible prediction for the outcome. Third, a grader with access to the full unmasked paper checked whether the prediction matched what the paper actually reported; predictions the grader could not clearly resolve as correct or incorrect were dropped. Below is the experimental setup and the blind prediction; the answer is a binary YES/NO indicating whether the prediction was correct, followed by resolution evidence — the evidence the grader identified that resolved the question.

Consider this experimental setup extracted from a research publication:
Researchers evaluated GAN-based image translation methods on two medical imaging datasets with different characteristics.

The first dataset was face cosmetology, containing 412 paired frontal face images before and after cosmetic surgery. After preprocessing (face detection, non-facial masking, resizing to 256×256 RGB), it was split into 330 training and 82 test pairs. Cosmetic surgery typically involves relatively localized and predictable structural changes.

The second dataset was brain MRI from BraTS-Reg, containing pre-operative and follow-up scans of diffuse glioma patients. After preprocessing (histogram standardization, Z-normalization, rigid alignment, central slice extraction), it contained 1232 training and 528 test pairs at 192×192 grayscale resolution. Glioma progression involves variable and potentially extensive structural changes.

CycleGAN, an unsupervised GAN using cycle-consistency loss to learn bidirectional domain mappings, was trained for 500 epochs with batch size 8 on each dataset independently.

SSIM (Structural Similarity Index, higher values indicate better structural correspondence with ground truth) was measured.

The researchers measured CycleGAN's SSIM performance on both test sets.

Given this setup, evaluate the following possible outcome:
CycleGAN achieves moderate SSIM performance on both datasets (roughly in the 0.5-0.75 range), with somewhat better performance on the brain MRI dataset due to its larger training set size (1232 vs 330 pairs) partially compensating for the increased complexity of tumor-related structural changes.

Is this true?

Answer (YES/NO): NO